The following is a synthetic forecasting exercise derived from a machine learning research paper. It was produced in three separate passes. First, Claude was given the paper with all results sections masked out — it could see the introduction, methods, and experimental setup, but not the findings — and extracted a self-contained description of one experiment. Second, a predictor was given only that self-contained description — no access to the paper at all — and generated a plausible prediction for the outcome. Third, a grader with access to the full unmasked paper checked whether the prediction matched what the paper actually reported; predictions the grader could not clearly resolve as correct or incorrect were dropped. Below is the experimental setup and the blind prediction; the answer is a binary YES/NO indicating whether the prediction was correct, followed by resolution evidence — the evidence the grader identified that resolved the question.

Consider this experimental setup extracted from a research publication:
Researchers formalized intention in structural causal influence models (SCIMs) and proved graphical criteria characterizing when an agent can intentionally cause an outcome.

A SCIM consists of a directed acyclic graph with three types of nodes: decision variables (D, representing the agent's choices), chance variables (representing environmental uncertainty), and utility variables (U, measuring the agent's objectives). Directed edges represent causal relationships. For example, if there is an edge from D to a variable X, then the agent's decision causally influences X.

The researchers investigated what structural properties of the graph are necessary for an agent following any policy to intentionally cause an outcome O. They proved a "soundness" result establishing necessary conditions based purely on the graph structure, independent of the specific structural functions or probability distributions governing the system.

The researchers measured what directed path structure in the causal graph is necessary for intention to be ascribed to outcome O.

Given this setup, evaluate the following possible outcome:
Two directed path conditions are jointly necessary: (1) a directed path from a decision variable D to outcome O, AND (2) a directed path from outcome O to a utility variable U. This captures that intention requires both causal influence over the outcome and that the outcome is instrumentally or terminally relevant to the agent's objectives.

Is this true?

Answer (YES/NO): YES